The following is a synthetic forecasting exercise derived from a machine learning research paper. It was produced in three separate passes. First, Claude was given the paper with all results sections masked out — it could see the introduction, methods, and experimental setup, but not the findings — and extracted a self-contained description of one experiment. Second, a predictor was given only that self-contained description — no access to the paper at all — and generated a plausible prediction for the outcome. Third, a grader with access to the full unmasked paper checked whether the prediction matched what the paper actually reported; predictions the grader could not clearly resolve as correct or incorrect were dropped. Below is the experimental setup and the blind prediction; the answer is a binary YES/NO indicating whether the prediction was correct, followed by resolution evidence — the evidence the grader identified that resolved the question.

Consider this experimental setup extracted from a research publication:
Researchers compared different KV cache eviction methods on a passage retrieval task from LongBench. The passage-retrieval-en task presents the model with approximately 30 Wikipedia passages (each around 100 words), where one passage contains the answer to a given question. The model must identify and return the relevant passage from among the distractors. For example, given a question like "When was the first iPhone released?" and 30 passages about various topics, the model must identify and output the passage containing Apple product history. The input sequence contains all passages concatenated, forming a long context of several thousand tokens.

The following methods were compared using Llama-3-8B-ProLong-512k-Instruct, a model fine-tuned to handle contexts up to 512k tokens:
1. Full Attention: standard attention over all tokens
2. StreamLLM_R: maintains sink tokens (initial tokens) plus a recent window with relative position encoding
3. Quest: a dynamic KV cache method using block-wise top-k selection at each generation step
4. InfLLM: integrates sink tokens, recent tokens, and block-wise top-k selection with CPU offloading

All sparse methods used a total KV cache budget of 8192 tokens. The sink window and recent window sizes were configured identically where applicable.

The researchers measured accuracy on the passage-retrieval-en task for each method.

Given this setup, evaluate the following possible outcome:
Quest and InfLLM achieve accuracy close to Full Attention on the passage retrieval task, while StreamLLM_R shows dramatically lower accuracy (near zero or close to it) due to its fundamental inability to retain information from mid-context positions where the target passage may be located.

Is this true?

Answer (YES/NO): NO